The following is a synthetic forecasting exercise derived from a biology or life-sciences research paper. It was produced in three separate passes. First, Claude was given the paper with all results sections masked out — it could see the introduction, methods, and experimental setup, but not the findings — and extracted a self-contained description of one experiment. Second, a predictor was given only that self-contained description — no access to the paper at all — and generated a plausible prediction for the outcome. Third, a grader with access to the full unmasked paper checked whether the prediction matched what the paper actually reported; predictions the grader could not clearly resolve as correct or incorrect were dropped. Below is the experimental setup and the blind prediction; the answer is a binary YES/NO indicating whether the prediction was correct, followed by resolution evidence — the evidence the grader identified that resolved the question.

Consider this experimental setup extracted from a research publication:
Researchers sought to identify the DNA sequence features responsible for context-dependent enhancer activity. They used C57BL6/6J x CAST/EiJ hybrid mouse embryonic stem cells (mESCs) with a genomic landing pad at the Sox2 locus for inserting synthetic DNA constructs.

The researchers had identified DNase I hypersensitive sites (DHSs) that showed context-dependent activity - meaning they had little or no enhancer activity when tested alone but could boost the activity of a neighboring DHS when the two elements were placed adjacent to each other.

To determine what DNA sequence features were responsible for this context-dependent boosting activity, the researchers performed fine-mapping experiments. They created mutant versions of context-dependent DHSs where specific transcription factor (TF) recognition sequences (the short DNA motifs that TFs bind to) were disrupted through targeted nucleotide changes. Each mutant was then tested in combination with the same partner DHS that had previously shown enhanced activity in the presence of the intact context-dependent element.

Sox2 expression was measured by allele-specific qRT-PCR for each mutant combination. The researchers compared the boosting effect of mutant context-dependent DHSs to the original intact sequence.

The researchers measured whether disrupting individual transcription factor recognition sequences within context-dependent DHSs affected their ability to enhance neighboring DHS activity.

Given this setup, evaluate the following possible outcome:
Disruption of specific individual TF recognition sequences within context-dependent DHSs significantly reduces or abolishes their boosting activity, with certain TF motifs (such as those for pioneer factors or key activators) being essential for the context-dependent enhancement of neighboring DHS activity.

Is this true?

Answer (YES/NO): NO